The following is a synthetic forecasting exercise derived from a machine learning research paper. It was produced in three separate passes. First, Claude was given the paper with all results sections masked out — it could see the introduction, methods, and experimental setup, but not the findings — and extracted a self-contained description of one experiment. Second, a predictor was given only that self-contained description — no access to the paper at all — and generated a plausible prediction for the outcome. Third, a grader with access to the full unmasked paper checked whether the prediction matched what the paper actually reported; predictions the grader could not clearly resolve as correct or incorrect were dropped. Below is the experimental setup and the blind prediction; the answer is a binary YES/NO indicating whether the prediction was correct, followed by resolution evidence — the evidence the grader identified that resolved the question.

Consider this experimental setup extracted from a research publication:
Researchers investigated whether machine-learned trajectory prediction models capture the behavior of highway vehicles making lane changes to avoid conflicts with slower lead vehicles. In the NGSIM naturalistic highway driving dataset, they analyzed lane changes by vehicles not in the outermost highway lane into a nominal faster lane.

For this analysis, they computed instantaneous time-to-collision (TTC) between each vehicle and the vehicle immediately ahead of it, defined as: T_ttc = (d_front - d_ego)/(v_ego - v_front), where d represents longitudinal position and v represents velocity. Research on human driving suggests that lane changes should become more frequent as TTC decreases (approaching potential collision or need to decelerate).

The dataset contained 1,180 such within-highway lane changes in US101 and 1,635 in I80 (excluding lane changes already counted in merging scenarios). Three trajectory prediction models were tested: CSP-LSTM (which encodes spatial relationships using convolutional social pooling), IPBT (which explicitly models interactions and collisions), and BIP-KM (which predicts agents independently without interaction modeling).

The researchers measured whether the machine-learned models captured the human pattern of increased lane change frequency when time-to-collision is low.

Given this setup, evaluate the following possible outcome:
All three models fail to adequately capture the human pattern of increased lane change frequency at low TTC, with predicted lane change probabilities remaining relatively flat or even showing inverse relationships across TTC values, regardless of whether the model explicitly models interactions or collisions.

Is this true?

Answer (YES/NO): NO